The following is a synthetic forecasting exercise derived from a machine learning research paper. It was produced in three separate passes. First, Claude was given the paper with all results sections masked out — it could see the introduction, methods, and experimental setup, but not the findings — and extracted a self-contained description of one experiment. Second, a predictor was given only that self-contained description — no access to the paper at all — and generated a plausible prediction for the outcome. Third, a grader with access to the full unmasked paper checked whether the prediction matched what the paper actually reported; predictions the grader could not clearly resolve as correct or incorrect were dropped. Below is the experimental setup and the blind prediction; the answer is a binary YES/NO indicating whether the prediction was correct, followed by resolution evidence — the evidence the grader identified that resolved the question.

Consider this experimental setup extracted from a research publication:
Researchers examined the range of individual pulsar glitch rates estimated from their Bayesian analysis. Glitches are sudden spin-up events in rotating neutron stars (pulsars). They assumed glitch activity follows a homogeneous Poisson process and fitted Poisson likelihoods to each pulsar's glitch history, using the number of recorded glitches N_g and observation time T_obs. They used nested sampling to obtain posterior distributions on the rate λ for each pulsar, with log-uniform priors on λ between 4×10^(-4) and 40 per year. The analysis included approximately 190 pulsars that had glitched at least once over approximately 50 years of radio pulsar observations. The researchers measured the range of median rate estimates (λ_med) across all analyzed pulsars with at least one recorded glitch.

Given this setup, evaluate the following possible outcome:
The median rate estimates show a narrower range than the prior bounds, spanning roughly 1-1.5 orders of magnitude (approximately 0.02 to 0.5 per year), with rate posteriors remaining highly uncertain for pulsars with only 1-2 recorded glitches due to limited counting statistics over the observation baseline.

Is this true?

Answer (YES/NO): NO